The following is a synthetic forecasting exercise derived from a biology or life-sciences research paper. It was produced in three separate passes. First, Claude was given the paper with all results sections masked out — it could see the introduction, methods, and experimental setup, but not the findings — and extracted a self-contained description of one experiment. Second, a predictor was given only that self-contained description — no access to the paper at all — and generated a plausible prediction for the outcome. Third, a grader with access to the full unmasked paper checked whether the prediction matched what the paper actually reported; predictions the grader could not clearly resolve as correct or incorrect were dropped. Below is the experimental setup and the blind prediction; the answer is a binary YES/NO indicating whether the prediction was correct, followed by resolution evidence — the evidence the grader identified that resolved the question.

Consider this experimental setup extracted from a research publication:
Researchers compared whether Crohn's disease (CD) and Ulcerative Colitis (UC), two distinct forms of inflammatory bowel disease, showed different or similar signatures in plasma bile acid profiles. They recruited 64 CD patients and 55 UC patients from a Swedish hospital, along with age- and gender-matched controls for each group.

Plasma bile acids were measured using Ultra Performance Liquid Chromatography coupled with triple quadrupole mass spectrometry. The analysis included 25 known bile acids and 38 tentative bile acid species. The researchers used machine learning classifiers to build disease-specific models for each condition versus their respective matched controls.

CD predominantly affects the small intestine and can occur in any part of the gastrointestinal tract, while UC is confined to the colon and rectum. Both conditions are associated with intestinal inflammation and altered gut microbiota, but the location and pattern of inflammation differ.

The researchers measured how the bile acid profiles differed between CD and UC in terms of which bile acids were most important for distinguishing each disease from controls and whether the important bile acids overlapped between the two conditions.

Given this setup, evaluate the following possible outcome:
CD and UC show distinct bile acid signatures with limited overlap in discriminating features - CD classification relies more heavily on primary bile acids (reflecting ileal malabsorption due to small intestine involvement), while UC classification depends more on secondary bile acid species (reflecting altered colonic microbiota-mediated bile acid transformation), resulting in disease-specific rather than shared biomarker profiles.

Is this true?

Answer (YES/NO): NO